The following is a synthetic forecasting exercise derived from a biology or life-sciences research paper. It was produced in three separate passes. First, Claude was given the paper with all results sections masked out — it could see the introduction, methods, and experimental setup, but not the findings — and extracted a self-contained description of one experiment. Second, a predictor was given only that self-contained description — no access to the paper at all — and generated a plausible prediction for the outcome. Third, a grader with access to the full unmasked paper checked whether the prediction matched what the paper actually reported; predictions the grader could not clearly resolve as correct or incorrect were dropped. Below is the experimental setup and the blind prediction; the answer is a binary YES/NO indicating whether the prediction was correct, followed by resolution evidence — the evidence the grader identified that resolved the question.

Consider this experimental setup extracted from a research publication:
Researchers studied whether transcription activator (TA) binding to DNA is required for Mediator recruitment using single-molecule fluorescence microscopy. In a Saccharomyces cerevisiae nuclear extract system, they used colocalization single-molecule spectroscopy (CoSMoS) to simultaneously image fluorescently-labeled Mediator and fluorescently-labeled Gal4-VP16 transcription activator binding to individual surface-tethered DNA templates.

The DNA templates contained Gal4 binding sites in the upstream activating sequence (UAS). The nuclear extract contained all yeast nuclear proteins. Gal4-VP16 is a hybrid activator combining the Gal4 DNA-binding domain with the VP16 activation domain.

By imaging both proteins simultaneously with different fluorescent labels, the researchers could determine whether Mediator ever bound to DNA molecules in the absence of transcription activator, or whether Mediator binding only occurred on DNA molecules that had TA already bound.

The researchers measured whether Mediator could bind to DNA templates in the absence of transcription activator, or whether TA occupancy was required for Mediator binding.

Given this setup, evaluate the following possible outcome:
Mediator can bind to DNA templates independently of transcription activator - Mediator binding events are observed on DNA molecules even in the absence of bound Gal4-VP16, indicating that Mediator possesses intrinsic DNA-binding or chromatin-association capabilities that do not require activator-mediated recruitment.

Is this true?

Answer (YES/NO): NO